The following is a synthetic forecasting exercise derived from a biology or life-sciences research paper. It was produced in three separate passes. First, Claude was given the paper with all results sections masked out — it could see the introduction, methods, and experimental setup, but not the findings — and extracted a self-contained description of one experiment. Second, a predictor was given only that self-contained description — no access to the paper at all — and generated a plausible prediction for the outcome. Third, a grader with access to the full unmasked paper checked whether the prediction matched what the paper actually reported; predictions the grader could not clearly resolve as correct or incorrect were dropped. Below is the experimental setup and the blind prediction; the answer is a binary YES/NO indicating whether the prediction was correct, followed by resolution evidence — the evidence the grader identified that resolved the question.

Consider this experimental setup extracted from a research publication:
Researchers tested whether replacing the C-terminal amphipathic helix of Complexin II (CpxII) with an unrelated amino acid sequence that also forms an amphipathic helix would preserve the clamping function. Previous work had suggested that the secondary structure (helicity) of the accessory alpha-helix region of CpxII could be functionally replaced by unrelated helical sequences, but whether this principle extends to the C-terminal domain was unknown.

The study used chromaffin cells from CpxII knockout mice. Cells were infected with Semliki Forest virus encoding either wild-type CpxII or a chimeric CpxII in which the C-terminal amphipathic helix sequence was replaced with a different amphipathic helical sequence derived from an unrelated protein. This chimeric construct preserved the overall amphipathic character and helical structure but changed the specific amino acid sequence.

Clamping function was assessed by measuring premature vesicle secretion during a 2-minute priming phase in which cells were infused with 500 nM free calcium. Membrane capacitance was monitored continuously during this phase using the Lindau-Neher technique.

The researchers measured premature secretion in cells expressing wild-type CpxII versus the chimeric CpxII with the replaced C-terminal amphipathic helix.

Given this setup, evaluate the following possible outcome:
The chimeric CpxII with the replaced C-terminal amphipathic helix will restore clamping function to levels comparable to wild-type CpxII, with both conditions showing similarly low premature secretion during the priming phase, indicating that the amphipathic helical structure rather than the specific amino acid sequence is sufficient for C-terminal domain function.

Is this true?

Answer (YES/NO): YES